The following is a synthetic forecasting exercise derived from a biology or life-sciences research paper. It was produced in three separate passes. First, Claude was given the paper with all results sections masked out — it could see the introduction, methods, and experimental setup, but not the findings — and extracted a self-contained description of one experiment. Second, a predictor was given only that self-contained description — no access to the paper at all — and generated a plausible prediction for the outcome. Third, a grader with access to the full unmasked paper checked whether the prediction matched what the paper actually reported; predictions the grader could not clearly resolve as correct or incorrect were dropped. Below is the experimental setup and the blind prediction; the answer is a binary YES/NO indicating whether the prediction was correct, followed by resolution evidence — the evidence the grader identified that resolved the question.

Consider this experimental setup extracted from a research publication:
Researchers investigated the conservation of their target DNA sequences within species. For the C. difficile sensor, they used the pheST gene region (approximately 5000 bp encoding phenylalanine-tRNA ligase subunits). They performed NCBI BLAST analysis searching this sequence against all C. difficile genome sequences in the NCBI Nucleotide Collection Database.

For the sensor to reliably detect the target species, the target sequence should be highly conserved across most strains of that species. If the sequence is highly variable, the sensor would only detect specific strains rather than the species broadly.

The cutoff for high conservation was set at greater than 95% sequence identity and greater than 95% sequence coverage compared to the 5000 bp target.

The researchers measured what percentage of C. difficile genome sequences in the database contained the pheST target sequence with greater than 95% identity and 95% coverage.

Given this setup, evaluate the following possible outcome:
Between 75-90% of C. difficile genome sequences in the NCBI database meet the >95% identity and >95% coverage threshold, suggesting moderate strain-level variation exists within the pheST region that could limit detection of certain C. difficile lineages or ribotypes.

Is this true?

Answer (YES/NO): NO